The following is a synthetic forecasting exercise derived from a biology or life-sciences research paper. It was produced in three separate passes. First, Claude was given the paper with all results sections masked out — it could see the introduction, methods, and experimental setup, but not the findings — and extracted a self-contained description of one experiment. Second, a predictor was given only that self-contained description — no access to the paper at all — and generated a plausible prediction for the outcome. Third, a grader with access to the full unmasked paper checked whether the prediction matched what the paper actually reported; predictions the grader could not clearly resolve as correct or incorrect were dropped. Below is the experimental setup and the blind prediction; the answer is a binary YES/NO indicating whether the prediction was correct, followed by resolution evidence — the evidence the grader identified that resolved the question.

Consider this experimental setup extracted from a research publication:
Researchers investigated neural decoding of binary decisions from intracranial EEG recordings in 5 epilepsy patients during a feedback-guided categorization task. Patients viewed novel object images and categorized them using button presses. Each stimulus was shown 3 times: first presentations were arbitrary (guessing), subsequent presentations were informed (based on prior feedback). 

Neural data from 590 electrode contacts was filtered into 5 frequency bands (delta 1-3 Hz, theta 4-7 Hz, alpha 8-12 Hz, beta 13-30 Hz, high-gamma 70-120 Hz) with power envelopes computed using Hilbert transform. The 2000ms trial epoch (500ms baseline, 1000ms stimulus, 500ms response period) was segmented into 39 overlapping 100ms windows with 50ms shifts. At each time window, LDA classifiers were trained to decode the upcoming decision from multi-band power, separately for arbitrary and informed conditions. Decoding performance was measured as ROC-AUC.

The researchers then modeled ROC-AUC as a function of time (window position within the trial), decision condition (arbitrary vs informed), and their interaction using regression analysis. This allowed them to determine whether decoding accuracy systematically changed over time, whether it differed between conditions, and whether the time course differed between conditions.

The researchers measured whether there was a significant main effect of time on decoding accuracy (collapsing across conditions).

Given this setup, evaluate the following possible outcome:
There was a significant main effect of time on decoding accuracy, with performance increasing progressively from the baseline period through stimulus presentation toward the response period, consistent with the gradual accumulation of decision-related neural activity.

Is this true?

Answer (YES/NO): NO